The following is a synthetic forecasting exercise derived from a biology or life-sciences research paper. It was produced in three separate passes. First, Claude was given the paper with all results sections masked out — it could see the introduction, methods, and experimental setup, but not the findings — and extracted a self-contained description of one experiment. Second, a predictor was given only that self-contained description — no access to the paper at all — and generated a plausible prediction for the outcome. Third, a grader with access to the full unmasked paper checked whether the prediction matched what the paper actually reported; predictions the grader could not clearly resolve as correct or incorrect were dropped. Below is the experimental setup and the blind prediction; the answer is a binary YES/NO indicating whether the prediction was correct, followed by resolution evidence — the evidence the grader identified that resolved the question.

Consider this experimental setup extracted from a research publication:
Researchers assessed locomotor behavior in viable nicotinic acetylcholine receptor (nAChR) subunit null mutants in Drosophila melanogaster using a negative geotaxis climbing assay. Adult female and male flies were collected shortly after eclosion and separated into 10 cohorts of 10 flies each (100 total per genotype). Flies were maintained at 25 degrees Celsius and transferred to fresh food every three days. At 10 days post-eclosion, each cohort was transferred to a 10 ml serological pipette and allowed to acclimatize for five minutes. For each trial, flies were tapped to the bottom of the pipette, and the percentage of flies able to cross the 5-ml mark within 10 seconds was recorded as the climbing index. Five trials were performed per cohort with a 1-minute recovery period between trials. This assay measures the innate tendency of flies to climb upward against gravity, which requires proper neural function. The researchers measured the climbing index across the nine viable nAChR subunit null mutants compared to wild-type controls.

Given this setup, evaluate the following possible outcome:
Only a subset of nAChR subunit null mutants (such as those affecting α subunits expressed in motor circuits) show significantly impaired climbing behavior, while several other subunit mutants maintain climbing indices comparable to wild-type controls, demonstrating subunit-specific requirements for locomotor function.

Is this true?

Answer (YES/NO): YES